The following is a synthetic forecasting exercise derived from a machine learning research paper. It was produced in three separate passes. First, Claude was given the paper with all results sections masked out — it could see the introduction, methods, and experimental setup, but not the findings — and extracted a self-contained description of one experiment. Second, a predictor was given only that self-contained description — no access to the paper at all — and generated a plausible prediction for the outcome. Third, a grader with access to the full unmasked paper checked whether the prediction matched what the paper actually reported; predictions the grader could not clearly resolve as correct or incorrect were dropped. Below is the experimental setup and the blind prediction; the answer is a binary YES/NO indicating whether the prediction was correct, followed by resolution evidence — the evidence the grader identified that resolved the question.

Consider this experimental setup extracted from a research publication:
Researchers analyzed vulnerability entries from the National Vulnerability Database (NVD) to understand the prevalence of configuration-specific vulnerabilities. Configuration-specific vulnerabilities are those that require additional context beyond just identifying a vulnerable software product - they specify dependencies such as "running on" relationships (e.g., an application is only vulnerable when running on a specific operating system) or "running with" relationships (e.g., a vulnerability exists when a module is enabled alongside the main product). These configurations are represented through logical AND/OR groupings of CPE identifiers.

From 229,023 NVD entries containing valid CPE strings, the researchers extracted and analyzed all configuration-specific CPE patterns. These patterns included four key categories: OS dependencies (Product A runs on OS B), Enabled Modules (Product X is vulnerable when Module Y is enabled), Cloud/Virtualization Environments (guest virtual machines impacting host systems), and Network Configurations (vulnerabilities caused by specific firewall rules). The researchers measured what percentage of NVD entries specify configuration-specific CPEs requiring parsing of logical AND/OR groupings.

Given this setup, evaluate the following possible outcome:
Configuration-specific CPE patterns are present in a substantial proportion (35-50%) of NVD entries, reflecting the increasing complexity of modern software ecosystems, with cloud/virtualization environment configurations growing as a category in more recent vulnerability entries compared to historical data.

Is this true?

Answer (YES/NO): NO